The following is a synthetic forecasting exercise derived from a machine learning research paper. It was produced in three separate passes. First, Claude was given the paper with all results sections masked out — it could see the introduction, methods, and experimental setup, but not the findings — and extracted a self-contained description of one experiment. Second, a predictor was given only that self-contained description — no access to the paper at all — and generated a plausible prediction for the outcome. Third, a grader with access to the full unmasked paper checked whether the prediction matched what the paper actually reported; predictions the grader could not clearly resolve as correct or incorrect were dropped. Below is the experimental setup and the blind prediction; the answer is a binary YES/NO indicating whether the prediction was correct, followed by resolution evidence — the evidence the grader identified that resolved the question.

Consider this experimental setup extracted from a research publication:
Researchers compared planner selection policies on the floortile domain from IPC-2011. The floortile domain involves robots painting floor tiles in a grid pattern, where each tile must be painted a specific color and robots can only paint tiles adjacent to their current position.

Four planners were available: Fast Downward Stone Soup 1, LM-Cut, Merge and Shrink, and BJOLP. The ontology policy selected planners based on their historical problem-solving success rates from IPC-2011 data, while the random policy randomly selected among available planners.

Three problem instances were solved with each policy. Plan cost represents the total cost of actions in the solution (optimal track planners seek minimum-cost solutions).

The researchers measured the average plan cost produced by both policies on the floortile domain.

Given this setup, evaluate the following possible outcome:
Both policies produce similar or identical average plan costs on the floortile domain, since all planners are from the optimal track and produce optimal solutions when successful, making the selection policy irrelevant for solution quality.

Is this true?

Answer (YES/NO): NO